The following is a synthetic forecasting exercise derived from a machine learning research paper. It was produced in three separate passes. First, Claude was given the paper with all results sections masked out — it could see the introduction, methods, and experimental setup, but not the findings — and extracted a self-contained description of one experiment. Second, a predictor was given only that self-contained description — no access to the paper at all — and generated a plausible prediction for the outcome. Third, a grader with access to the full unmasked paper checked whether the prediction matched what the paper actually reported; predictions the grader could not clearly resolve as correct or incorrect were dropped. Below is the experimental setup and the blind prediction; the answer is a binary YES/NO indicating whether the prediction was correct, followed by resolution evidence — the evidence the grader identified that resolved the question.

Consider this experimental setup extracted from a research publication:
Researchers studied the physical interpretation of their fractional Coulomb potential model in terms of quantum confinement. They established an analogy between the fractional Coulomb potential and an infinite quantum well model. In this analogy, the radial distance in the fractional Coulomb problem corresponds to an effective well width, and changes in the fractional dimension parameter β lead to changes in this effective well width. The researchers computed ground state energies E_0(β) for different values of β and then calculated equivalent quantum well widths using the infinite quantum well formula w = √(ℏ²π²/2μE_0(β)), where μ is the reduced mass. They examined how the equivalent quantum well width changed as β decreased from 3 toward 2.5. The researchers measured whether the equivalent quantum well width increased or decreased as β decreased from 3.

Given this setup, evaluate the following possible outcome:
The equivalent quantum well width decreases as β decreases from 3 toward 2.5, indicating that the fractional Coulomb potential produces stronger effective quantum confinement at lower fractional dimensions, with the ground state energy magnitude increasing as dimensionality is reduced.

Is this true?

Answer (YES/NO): YES